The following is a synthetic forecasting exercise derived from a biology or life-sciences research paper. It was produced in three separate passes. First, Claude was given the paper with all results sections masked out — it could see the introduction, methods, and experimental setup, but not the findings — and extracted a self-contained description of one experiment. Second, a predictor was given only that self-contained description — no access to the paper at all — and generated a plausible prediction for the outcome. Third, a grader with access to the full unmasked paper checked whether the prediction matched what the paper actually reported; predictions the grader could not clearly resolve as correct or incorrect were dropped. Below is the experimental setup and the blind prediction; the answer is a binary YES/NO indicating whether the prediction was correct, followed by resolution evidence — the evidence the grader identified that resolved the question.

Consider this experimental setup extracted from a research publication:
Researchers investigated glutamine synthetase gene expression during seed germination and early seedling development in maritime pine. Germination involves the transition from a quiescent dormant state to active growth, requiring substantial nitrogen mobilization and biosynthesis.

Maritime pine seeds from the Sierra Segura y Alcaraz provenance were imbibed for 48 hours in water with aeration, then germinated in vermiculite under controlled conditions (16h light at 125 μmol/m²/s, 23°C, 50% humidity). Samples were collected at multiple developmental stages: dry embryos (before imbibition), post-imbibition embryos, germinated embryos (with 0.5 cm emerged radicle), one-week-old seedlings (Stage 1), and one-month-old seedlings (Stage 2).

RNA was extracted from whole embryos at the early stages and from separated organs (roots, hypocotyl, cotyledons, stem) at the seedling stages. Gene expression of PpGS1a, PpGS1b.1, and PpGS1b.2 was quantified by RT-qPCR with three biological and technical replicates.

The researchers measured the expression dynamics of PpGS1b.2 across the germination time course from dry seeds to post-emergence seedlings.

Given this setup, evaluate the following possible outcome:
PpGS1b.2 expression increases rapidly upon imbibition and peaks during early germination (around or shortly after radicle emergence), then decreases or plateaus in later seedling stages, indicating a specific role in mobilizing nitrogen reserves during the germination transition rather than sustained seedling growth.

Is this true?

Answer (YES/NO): YES